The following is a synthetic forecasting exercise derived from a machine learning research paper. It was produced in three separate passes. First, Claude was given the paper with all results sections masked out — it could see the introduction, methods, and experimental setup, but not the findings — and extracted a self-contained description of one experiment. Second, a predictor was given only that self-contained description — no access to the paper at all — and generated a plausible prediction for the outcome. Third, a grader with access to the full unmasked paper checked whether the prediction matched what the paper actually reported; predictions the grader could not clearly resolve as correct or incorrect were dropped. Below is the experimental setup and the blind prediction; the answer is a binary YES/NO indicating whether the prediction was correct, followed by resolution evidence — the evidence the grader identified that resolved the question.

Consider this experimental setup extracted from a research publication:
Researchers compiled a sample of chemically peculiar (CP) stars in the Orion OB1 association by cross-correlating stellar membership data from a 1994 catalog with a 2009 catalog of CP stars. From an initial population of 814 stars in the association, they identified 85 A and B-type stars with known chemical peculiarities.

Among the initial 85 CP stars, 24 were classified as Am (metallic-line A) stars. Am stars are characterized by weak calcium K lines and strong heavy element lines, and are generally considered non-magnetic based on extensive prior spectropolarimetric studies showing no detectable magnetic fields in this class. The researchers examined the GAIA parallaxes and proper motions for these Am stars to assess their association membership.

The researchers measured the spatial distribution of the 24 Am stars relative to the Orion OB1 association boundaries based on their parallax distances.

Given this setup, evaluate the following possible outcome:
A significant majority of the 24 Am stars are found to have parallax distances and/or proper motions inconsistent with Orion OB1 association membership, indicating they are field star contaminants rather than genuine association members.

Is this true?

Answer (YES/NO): YES